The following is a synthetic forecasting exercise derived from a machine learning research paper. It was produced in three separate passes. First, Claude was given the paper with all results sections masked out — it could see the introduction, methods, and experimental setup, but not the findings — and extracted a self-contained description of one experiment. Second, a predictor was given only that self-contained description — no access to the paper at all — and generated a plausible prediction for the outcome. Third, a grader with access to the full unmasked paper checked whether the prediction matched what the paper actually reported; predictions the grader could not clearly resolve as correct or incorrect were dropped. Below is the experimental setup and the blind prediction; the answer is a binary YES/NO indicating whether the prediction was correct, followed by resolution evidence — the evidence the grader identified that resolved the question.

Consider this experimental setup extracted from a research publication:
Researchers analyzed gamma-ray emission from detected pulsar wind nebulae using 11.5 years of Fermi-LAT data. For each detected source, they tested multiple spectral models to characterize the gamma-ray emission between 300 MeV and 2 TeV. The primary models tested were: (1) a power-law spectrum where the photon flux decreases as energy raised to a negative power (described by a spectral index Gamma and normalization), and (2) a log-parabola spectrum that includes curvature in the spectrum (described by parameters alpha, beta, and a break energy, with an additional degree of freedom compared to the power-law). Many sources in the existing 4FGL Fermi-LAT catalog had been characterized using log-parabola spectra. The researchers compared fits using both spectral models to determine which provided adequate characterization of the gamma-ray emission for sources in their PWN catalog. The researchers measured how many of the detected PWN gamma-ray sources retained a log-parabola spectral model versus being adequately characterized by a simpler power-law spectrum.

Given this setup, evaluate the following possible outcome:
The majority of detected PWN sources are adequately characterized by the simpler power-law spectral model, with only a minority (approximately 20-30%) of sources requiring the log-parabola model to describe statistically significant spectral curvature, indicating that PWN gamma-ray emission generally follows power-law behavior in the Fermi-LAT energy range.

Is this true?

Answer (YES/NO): NO